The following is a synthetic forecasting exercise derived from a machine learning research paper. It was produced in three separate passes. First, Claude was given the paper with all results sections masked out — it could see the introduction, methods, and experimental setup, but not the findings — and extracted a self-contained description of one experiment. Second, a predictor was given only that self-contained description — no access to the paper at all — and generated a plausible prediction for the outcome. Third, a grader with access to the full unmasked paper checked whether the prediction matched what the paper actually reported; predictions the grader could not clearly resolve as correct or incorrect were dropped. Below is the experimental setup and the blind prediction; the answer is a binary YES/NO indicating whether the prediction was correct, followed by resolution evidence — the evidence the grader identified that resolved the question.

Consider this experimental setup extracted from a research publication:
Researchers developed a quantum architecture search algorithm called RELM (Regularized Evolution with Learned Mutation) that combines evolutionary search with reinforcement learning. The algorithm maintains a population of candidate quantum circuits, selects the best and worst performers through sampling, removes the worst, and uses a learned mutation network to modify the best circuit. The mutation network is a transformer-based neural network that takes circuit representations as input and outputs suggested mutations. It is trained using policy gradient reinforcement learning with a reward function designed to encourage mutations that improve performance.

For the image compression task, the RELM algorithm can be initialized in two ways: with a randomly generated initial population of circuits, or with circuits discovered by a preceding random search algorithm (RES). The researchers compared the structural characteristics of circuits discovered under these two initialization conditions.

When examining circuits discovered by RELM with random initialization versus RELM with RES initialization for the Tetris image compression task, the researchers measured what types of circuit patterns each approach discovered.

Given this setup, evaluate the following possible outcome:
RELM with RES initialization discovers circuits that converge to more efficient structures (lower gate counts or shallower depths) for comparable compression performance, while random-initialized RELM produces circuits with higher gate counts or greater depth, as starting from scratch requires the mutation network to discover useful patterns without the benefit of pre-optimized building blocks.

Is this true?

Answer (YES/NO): NO